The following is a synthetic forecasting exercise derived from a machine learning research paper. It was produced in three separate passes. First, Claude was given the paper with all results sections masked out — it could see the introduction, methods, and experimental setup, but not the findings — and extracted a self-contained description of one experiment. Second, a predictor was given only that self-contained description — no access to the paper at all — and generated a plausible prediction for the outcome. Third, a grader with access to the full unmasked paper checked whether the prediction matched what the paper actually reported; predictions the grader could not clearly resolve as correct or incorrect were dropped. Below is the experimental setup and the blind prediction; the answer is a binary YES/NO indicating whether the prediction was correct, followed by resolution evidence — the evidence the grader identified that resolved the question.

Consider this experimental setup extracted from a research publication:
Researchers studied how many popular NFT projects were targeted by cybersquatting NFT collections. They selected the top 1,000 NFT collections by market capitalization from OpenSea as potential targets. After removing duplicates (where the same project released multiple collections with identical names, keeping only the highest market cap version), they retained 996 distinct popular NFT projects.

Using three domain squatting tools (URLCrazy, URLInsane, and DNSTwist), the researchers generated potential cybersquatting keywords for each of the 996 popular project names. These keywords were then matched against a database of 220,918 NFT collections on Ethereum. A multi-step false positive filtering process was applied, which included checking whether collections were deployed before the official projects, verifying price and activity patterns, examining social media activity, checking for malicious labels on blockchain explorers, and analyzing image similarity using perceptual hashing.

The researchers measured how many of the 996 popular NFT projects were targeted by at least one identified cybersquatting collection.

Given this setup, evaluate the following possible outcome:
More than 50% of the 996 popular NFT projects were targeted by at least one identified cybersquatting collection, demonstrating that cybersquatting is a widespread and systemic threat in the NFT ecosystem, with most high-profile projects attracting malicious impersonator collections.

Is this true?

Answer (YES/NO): YES